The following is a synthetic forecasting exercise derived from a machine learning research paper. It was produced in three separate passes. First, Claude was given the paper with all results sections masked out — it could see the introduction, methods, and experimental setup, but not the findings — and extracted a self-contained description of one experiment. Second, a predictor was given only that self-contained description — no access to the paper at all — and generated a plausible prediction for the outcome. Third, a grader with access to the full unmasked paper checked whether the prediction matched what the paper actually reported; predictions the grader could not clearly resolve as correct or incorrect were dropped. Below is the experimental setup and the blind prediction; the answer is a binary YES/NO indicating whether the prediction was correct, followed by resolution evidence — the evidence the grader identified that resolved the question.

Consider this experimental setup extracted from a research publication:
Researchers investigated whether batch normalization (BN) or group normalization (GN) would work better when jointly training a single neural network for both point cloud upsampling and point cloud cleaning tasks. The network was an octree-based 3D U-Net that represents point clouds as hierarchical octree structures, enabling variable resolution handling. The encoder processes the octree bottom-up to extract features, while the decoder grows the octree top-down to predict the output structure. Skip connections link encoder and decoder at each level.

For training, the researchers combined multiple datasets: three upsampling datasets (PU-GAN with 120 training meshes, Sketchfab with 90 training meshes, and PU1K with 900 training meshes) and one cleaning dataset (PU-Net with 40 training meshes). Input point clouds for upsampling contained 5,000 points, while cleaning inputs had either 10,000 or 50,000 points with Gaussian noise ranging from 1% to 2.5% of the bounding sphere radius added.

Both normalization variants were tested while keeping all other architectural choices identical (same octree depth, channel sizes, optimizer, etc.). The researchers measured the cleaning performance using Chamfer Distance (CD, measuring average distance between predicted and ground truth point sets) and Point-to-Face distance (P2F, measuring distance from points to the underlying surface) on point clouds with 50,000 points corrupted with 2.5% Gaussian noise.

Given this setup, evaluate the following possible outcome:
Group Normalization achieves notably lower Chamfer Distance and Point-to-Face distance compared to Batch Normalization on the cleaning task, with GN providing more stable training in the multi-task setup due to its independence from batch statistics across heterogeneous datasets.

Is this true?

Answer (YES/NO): YES